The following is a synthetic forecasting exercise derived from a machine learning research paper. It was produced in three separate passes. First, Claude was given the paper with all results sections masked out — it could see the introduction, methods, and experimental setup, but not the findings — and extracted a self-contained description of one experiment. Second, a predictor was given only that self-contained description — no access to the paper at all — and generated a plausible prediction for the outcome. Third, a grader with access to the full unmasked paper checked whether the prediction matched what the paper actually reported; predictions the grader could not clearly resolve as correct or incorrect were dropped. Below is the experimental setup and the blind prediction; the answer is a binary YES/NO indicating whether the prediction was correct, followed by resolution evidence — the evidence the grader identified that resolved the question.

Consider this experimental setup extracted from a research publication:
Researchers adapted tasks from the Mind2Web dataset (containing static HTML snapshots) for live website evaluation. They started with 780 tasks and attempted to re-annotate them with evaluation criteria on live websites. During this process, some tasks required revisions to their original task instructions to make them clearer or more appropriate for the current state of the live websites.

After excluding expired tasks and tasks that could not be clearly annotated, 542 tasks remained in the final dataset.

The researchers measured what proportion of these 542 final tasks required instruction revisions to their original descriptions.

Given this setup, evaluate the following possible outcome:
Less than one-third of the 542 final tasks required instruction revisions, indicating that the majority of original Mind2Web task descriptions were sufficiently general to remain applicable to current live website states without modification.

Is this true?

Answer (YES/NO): YES